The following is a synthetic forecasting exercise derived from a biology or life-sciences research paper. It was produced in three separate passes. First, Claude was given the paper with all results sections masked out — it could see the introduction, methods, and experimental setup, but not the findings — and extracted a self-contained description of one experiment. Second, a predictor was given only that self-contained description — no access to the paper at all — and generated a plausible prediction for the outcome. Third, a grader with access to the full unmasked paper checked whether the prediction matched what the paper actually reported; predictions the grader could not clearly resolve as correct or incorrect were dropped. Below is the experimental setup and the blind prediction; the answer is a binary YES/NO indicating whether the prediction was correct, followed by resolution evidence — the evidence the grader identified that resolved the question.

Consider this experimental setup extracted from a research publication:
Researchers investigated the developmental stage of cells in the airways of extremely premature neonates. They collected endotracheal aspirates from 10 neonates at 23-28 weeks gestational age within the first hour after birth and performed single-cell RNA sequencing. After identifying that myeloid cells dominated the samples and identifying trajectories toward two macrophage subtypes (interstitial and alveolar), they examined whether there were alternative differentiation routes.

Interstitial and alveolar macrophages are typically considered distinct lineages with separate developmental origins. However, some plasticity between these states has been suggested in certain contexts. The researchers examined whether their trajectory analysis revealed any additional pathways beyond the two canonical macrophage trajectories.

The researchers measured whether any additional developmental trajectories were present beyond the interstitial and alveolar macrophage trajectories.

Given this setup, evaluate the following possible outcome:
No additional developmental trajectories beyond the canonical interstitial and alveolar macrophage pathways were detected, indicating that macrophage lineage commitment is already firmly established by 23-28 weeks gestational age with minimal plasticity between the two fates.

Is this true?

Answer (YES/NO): NO